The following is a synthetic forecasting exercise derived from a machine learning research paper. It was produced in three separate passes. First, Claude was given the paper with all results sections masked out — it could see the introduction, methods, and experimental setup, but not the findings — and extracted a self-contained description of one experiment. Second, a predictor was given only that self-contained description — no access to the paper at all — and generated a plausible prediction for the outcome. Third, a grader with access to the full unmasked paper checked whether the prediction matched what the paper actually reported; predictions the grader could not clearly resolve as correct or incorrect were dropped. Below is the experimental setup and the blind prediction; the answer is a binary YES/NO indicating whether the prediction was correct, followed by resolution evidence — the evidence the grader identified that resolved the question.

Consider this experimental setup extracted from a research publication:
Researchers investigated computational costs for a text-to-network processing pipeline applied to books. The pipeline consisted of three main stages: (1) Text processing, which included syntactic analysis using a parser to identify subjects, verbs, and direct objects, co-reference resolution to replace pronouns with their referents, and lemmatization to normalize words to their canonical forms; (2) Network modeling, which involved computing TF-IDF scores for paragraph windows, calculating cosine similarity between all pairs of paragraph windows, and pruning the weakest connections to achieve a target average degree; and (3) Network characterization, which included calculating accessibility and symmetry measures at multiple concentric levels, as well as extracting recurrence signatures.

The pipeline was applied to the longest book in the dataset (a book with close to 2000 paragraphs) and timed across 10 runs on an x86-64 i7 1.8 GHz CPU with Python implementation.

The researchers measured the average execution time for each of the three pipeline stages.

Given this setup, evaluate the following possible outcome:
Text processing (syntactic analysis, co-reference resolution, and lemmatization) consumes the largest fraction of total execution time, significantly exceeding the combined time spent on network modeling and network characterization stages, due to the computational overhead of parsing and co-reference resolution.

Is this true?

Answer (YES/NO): NO